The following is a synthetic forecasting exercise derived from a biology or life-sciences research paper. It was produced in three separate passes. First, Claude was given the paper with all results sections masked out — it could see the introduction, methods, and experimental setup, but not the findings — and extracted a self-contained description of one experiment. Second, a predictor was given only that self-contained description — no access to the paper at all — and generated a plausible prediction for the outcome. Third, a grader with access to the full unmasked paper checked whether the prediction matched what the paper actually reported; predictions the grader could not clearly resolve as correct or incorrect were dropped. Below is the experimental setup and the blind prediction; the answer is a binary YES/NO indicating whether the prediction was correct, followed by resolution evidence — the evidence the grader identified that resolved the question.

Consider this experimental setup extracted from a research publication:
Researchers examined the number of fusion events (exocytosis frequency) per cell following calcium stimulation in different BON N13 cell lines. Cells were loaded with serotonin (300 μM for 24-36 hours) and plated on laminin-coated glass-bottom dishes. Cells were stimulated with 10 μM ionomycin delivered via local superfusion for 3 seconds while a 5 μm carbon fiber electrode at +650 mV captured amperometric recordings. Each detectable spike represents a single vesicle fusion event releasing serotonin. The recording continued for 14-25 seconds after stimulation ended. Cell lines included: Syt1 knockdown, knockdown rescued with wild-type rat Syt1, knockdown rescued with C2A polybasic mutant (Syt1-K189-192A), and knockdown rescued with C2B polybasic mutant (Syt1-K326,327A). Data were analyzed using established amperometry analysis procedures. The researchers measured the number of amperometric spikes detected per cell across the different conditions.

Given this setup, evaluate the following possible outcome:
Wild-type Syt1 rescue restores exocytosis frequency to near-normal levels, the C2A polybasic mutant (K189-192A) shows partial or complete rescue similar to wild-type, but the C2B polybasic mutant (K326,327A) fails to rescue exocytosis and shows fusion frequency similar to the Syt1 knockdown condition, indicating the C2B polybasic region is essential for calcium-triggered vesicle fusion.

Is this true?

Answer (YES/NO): NO